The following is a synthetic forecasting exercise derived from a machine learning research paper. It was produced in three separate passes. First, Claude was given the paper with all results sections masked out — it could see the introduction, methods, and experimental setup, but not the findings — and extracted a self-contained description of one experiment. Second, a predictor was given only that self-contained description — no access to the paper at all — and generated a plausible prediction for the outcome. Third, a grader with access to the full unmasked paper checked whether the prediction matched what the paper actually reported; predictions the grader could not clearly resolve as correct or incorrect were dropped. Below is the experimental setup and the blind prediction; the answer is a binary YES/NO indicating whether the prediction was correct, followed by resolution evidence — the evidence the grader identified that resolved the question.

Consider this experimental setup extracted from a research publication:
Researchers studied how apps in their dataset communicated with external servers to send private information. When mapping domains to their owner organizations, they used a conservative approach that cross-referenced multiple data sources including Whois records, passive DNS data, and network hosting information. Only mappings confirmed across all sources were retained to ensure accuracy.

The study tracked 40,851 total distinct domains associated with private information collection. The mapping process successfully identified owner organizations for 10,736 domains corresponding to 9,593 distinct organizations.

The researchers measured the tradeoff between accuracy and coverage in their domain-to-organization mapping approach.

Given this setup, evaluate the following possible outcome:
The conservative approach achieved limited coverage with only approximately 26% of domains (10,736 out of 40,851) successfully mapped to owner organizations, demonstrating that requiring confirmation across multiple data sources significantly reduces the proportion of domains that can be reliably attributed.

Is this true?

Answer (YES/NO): YES